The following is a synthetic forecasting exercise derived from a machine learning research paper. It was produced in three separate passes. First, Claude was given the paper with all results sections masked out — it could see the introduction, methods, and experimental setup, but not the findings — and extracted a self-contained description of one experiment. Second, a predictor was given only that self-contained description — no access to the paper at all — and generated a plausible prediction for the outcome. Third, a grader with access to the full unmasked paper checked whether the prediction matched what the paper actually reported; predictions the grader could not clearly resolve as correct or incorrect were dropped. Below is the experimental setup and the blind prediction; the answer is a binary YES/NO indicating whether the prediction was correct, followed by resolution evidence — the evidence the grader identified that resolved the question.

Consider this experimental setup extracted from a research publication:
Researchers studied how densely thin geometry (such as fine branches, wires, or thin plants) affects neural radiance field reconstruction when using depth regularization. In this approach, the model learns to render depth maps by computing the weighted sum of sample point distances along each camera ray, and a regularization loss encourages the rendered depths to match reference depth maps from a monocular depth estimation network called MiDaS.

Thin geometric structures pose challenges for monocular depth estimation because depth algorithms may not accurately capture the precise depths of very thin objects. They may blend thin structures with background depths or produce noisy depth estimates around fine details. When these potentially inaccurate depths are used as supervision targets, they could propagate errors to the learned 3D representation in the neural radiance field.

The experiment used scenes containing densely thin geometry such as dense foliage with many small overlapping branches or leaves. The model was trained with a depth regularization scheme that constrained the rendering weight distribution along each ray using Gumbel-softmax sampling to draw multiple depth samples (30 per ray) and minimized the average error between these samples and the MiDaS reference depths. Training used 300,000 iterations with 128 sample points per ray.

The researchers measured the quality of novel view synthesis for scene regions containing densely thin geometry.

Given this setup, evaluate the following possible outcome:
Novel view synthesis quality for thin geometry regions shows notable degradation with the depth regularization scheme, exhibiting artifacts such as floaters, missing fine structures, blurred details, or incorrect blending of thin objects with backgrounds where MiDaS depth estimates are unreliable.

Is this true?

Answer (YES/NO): YES